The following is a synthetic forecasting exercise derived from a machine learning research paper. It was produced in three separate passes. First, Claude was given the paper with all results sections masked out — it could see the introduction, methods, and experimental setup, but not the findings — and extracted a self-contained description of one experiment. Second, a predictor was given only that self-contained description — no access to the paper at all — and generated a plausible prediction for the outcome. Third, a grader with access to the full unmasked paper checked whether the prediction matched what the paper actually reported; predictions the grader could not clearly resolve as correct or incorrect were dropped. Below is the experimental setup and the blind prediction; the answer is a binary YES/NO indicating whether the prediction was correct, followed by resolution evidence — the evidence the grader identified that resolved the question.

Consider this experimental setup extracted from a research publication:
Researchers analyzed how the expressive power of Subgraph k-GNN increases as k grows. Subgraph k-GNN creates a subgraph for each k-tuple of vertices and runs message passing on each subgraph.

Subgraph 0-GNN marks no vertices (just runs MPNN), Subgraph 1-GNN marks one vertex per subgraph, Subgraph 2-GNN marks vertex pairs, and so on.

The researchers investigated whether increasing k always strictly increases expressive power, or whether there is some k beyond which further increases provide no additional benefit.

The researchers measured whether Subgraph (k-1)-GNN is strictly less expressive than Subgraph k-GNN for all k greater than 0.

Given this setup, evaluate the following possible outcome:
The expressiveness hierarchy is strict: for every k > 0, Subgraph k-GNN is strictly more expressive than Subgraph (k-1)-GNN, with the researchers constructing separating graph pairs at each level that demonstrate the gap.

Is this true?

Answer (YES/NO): YES